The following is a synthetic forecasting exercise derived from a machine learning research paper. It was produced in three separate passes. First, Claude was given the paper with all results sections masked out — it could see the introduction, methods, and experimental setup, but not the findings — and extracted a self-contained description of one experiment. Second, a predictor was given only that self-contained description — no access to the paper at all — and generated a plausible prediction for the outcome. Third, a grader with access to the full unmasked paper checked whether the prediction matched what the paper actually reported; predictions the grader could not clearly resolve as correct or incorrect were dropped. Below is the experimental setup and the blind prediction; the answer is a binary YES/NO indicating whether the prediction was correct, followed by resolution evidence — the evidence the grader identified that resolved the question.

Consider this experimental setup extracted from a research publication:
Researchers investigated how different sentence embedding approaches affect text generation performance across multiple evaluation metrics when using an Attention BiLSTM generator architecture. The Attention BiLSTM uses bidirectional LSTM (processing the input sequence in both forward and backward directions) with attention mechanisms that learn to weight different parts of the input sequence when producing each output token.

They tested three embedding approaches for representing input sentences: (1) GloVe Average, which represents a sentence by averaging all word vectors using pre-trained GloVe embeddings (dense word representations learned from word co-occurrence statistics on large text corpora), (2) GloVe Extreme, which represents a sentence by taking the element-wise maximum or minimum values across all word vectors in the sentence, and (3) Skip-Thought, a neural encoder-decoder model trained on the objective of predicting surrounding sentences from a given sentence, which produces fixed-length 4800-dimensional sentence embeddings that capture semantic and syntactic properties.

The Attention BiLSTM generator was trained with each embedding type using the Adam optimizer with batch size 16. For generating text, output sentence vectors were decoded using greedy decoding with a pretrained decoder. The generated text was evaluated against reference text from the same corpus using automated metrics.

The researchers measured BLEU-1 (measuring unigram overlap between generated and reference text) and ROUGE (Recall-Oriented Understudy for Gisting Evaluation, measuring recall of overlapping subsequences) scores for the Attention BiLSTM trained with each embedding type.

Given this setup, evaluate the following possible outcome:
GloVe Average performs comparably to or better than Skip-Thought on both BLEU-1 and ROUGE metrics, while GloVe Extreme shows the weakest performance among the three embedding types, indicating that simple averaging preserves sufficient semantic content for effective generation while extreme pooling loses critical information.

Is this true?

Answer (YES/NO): NO